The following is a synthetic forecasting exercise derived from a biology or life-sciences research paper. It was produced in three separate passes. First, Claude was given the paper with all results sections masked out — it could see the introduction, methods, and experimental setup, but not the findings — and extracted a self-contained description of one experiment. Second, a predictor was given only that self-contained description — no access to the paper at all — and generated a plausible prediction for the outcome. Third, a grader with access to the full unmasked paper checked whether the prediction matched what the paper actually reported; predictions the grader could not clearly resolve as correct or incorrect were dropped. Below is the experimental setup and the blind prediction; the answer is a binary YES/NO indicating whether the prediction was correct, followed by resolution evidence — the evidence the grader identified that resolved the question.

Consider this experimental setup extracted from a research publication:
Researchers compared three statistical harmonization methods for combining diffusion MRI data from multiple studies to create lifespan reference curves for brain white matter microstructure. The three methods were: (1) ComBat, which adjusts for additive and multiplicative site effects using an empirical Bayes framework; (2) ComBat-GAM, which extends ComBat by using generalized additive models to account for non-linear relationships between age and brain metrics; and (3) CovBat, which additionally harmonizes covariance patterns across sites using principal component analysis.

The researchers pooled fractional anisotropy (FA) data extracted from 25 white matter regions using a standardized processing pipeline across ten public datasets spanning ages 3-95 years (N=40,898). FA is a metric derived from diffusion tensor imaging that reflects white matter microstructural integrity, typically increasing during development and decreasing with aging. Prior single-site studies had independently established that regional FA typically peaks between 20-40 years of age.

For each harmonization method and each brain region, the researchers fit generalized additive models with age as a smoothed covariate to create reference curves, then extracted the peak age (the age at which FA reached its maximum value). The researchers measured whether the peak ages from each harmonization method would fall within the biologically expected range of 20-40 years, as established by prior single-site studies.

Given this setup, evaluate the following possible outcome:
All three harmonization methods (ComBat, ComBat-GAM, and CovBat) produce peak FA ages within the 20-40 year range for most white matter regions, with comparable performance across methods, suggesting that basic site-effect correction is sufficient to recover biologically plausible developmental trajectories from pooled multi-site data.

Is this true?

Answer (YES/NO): NO